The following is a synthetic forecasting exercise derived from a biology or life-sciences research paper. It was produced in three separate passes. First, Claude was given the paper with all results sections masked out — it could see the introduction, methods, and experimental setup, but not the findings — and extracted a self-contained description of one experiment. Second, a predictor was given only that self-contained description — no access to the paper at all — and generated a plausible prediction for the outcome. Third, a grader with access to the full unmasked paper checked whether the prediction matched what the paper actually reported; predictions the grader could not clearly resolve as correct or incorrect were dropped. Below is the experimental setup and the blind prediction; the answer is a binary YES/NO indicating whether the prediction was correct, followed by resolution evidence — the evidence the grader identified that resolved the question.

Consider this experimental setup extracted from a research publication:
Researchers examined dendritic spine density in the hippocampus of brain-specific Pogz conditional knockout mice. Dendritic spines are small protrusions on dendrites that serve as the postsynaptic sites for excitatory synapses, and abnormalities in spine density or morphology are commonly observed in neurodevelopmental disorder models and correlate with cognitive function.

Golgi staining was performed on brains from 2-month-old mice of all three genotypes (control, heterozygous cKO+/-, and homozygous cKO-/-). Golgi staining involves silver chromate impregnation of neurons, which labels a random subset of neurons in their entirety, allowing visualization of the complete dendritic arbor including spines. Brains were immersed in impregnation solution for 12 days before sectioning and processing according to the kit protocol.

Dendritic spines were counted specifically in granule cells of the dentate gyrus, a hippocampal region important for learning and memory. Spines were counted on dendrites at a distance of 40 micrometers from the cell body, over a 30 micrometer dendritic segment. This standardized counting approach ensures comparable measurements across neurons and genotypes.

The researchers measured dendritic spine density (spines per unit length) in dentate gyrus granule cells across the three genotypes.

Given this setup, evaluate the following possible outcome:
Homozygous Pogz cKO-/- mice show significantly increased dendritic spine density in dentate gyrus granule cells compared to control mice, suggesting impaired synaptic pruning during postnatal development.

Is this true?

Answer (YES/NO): NO